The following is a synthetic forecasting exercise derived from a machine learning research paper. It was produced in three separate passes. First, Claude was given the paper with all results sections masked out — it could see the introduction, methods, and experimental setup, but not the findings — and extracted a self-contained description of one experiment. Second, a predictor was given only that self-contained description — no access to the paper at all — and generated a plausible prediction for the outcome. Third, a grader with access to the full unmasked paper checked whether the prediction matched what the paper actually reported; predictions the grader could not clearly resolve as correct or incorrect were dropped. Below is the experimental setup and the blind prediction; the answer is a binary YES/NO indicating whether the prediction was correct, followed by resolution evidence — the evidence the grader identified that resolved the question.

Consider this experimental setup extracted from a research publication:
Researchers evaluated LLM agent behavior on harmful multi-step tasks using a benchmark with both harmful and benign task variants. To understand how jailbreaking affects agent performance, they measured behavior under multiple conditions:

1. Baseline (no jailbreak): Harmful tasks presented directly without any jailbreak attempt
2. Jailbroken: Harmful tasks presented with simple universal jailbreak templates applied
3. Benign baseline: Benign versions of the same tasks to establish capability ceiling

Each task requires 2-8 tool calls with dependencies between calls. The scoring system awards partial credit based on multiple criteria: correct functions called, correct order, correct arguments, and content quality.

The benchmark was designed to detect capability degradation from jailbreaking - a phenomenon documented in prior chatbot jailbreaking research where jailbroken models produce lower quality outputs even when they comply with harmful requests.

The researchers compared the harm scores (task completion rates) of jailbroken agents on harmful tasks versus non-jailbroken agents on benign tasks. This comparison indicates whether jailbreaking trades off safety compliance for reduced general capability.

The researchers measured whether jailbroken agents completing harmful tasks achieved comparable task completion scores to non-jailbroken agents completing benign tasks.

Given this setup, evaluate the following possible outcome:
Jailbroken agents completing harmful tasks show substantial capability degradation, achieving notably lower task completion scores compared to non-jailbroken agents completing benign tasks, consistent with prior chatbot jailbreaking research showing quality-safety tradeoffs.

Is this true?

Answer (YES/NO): NO